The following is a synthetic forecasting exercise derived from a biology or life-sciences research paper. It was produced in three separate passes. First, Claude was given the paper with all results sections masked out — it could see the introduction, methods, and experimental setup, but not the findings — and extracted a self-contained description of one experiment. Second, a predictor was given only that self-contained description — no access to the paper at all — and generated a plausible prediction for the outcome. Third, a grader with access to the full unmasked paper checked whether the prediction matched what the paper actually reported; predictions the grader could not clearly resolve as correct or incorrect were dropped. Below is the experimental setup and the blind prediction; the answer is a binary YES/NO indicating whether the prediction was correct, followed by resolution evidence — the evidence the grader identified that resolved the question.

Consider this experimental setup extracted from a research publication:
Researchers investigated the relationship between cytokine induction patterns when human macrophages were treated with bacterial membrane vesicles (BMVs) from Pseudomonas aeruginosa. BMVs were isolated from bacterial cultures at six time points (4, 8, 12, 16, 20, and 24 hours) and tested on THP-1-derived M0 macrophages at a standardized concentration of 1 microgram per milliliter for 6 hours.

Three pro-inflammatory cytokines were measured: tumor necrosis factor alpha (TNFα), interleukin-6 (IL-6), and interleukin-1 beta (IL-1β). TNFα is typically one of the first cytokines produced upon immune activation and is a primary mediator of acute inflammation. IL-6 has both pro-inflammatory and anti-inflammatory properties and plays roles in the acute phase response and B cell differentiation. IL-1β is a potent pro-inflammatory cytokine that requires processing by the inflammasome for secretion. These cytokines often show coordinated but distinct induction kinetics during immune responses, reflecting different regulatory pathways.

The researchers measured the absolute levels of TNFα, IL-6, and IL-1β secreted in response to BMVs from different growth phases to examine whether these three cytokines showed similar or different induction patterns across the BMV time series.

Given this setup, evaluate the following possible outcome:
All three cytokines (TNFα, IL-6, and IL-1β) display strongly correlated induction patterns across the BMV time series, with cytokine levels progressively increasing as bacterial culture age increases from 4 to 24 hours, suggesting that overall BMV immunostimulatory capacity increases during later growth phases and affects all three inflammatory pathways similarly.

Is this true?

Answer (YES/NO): NO